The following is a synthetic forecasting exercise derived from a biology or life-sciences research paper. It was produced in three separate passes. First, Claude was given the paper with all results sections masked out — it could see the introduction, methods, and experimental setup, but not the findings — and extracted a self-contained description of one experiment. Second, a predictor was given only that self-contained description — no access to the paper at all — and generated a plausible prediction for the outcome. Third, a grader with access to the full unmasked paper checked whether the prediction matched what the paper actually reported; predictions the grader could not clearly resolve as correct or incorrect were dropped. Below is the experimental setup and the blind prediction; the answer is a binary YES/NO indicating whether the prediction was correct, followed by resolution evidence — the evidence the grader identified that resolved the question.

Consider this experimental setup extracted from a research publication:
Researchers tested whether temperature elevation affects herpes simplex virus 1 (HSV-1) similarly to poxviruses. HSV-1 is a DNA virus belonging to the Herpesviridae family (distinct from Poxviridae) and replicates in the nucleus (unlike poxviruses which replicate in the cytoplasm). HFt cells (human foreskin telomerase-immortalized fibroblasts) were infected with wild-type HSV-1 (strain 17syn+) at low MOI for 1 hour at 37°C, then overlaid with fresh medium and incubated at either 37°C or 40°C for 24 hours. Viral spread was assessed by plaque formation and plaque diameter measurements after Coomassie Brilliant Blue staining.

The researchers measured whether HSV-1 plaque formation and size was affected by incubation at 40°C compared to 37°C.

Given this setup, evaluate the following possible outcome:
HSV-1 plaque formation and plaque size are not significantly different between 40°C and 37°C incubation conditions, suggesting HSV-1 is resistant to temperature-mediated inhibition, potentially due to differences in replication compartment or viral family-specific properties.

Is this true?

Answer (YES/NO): NO